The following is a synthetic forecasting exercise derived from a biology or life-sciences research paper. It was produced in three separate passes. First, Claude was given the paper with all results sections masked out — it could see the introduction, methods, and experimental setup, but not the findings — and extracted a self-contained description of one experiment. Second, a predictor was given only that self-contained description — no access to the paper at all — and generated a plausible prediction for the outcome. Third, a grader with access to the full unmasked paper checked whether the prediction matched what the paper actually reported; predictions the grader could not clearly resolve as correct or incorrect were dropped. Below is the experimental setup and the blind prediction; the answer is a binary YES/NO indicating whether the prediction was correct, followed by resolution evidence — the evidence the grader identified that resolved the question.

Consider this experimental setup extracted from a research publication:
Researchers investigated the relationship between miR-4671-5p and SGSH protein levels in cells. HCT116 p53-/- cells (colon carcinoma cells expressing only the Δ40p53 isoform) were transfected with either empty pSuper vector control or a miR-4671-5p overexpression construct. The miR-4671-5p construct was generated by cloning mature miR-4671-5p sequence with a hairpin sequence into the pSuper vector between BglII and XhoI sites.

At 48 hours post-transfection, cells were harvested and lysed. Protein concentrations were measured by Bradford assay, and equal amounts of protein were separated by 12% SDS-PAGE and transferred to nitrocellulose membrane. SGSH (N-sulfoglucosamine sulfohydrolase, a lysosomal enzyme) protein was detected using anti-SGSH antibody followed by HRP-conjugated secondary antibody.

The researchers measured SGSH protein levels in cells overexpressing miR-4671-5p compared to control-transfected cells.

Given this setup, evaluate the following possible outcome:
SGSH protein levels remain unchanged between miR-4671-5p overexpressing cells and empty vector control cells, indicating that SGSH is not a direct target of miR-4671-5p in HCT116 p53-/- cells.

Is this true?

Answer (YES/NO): NO